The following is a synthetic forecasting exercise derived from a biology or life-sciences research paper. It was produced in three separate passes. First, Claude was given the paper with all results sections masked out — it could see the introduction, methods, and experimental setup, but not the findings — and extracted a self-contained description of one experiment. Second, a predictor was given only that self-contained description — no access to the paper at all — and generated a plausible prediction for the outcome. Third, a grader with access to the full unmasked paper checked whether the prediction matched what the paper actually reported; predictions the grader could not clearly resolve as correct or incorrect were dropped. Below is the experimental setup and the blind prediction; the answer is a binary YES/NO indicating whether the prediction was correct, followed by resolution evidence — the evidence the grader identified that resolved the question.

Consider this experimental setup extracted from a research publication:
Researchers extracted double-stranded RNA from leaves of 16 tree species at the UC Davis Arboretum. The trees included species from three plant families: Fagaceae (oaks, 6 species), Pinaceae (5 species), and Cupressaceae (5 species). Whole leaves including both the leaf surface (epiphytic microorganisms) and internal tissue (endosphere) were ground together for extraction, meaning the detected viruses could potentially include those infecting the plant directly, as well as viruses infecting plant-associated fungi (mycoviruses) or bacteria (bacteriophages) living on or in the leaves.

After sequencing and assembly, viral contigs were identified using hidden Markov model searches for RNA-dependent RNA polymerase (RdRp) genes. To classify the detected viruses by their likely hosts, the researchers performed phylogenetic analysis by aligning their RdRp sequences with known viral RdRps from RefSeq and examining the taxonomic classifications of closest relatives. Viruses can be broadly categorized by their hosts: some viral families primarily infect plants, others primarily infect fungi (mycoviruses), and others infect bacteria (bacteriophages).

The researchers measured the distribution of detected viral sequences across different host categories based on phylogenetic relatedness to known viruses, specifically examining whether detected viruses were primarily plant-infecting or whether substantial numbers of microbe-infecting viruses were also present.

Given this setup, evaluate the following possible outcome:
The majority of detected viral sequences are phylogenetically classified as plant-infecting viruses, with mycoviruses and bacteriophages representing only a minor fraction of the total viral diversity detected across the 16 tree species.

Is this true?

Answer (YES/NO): NO